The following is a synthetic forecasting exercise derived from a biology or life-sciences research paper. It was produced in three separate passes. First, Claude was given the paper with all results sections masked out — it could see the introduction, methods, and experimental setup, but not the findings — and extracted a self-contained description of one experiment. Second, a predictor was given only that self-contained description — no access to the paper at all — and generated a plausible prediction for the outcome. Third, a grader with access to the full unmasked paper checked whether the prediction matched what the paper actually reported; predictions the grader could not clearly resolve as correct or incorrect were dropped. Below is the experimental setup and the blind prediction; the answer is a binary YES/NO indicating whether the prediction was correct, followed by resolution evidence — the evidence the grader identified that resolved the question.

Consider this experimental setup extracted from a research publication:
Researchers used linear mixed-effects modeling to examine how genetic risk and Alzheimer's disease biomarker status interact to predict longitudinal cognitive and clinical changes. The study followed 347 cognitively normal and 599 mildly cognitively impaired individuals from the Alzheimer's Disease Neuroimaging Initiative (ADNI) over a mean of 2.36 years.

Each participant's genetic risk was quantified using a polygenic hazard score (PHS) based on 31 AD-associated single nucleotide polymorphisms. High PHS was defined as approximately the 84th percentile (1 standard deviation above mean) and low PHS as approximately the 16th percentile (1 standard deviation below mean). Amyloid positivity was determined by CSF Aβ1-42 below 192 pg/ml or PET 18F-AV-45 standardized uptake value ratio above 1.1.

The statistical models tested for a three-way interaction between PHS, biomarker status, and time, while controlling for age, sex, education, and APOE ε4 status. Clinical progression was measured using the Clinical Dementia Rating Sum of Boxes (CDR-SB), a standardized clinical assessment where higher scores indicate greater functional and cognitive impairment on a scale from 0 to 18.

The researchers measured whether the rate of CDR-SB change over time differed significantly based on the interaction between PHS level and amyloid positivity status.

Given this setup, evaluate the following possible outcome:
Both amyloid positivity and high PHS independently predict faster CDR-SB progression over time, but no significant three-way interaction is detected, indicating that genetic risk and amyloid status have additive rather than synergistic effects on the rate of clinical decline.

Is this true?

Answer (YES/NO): NO